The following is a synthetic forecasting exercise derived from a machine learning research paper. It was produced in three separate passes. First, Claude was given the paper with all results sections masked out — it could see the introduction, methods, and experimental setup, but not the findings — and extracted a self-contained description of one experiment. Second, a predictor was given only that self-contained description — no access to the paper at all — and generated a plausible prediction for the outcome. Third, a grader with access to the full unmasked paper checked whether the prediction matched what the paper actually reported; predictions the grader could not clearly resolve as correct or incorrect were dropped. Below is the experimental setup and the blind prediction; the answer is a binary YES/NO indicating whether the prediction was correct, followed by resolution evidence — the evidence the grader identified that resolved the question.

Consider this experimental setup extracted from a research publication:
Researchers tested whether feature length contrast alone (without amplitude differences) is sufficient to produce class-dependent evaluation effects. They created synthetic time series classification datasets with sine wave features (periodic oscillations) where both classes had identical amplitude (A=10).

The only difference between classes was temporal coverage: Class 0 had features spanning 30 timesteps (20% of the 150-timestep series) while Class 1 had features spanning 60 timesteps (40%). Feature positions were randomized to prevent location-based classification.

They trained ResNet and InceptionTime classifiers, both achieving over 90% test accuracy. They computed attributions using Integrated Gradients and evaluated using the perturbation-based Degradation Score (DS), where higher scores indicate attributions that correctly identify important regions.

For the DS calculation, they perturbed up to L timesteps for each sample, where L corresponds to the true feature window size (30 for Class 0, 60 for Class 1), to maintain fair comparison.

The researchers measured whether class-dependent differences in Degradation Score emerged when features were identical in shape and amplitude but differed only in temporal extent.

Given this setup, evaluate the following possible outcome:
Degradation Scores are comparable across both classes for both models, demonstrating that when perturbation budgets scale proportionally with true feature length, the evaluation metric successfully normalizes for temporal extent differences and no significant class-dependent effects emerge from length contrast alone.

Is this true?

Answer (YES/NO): NO